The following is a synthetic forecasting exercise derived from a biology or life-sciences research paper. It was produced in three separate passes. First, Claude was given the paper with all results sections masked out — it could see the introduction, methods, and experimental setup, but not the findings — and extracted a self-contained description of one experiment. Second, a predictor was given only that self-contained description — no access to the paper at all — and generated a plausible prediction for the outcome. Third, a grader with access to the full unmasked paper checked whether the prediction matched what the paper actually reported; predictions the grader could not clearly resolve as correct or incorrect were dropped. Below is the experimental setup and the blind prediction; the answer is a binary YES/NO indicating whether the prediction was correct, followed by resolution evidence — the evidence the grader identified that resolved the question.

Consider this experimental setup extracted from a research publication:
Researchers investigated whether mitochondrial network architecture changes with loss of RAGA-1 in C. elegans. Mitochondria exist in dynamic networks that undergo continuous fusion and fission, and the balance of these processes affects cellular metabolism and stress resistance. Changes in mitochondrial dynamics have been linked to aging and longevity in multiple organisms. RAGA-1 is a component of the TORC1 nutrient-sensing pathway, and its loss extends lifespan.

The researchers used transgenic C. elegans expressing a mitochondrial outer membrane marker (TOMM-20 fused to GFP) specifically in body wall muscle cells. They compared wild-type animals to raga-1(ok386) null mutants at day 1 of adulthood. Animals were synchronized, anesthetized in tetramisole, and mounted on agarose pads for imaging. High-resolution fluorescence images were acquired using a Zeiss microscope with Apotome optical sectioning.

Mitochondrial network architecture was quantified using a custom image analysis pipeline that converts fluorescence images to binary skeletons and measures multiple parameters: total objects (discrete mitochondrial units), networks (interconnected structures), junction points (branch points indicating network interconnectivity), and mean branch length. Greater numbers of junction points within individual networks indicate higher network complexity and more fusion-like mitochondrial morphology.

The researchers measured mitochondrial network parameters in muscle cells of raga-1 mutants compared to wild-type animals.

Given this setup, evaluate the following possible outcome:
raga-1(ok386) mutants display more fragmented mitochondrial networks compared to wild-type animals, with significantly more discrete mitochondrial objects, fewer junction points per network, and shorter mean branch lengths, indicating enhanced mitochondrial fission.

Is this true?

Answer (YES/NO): NO